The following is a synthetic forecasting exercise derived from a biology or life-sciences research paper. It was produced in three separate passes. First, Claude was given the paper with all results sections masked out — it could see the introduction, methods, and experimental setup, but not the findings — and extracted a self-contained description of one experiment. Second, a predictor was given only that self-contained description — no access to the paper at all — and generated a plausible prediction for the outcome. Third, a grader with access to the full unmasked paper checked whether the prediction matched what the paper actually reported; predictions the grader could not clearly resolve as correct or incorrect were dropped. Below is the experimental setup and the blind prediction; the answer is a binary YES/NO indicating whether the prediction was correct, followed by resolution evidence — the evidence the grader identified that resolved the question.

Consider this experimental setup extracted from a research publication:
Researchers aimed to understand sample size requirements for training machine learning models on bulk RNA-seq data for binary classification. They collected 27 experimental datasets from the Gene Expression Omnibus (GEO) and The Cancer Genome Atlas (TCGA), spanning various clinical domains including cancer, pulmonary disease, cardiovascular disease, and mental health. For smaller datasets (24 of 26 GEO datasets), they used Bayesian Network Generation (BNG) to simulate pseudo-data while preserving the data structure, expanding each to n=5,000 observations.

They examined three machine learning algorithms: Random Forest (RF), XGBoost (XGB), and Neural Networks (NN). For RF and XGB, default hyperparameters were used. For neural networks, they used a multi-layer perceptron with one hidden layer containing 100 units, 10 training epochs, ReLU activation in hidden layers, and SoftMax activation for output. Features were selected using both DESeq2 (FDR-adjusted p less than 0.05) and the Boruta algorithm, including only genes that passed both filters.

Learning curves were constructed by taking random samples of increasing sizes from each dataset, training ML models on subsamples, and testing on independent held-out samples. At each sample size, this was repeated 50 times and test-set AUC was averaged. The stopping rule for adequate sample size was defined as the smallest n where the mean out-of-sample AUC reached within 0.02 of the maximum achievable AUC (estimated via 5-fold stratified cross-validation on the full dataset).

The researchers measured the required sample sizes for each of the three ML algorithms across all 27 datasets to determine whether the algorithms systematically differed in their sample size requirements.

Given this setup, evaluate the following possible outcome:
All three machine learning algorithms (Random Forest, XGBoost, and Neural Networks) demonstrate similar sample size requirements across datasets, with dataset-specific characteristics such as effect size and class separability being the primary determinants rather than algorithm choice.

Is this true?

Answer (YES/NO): NO